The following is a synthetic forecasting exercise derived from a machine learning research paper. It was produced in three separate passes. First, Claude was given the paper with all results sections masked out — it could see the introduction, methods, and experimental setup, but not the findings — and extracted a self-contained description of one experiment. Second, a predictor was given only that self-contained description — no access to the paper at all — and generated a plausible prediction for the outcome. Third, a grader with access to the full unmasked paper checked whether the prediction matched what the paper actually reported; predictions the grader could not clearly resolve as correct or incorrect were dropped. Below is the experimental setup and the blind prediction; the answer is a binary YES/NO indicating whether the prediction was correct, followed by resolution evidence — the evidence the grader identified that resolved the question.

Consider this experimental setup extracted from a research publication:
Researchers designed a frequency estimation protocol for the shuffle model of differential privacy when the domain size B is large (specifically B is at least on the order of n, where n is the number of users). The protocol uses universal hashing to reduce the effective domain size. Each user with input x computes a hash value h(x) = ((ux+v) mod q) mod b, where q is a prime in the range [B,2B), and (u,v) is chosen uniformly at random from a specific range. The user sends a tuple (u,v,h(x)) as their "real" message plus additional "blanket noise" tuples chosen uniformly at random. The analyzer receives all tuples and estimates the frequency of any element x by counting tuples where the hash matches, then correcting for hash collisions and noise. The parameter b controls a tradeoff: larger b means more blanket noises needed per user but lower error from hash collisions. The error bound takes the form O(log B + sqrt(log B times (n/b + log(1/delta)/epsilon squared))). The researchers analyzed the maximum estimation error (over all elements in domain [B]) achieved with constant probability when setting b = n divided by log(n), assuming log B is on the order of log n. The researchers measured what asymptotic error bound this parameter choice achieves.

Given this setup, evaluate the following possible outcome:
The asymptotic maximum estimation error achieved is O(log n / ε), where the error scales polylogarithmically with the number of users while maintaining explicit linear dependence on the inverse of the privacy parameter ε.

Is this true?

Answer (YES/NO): NO